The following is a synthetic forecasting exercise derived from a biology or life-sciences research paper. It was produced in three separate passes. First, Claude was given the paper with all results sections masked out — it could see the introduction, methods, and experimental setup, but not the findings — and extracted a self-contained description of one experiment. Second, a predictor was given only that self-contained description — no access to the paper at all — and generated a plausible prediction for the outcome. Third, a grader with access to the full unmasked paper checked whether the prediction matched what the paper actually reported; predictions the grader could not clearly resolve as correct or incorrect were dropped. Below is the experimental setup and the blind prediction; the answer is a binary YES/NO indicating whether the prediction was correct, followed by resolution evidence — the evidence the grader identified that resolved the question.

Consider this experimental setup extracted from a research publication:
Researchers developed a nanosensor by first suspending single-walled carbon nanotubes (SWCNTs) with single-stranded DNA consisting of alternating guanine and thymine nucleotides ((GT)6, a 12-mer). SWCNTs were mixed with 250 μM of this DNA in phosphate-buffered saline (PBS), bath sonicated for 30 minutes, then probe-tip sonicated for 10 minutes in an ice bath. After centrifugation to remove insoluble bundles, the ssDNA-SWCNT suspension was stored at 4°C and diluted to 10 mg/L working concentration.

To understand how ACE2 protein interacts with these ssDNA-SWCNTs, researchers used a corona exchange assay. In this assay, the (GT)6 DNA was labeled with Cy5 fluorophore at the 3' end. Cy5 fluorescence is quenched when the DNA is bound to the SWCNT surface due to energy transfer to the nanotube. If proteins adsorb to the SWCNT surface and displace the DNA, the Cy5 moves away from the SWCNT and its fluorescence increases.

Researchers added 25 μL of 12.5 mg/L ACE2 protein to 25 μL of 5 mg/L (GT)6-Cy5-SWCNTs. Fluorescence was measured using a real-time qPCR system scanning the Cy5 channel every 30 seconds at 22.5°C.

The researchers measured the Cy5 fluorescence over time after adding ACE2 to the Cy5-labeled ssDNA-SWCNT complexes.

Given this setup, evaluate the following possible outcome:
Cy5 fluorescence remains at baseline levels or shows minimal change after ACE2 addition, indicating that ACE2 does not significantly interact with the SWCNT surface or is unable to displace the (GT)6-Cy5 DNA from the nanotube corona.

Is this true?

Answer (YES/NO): NO